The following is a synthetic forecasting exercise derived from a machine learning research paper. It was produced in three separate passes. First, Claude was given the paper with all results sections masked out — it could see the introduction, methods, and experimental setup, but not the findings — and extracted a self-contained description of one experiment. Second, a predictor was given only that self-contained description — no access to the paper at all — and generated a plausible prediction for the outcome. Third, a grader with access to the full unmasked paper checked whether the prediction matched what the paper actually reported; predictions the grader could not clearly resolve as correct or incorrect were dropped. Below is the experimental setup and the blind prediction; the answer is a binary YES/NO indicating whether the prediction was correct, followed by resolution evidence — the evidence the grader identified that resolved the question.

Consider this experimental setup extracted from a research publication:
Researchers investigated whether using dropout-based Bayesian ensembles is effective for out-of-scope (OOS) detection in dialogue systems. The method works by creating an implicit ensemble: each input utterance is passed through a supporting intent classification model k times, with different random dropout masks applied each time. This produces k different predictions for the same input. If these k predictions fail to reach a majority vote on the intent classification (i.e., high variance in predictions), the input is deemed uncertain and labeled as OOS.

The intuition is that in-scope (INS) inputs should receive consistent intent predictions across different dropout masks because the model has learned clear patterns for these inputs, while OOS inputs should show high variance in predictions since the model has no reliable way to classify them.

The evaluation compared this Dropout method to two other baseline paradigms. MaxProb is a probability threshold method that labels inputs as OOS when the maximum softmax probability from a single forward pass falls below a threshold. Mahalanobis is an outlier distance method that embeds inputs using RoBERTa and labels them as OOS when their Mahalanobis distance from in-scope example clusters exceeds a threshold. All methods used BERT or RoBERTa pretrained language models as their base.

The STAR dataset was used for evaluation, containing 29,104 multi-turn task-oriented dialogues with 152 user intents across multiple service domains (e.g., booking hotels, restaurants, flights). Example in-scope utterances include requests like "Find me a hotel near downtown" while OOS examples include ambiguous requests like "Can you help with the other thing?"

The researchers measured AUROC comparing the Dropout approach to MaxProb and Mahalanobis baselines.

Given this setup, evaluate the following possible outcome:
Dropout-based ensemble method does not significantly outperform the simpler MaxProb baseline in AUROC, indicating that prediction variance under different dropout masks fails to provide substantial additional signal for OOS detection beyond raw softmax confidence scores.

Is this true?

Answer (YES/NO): YES